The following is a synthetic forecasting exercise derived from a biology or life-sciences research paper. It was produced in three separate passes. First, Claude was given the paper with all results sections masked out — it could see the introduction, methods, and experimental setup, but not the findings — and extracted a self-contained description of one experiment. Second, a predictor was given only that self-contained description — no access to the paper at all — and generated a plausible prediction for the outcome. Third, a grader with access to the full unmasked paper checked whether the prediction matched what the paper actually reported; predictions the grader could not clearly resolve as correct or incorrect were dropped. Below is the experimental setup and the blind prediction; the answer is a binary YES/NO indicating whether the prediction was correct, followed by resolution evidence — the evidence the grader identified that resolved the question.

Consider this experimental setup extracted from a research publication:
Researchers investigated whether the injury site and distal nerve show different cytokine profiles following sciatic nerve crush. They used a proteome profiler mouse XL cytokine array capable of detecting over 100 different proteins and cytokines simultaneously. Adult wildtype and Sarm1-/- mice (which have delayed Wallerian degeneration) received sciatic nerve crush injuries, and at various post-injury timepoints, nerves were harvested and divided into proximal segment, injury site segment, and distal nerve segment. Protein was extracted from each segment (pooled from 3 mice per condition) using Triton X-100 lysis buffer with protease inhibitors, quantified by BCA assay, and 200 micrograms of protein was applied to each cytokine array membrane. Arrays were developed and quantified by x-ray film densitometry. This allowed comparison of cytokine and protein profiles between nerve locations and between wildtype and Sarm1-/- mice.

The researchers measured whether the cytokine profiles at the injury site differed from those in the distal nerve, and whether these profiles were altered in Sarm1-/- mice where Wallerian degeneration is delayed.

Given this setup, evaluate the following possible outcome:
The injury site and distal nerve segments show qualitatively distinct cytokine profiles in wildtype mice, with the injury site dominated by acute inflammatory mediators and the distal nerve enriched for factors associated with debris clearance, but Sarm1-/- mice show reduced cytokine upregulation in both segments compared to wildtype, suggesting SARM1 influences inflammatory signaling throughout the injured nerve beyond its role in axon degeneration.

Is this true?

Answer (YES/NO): NO